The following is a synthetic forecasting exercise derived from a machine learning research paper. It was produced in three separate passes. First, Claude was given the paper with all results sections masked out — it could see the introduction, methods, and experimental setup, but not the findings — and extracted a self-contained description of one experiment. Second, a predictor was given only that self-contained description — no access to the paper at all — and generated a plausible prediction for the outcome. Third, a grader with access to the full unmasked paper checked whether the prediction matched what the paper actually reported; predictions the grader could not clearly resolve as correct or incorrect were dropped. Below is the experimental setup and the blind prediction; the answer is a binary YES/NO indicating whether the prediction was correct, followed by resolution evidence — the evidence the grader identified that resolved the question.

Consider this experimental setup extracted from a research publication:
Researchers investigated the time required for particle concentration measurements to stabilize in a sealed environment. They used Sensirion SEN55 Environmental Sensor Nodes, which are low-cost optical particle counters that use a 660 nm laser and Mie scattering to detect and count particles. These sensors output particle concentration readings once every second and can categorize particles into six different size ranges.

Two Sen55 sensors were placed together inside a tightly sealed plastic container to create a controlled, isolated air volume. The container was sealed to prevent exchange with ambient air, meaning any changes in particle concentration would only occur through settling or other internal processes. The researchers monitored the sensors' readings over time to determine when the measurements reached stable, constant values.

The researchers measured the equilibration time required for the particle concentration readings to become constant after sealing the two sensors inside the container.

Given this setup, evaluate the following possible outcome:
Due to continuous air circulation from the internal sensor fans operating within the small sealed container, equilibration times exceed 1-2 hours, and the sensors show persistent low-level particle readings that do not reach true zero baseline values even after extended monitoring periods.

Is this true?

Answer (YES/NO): NO